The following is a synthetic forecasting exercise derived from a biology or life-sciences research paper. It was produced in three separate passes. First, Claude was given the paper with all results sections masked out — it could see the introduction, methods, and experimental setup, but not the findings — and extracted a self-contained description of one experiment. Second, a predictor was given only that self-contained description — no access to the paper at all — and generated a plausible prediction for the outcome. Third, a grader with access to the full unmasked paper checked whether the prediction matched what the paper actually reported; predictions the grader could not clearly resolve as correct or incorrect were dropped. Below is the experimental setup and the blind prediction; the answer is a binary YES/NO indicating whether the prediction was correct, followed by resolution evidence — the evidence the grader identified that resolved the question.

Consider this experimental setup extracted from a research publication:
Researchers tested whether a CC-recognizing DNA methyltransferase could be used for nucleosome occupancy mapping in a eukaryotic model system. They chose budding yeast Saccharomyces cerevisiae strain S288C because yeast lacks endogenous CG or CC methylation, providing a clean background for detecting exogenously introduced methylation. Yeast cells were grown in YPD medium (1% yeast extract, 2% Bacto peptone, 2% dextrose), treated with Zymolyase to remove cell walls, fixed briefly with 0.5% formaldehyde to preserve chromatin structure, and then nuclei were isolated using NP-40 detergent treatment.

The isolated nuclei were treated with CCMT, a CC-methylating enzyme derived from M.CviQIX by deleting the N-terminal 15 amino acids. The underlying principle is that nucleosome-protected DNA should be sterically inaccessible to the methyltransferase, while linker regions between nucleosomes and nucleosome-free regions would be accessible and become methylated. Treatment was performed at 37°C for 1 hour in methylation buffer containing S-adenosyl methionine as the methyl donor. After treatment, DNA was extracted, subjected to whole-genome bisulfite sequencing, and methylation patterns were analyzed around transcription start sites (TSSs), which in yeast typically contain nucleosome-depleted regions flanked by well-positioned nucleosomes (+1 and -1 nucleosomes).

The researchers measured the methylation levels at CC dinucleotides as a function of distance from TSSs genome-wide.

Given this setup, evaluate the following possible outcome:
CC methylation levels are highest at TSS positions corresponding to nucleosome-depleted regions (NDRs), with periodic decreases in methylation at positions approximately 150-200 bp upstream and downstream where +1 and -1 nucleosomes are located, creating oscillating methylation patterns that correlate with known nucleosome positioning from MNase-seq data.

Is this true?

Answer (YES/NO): YES